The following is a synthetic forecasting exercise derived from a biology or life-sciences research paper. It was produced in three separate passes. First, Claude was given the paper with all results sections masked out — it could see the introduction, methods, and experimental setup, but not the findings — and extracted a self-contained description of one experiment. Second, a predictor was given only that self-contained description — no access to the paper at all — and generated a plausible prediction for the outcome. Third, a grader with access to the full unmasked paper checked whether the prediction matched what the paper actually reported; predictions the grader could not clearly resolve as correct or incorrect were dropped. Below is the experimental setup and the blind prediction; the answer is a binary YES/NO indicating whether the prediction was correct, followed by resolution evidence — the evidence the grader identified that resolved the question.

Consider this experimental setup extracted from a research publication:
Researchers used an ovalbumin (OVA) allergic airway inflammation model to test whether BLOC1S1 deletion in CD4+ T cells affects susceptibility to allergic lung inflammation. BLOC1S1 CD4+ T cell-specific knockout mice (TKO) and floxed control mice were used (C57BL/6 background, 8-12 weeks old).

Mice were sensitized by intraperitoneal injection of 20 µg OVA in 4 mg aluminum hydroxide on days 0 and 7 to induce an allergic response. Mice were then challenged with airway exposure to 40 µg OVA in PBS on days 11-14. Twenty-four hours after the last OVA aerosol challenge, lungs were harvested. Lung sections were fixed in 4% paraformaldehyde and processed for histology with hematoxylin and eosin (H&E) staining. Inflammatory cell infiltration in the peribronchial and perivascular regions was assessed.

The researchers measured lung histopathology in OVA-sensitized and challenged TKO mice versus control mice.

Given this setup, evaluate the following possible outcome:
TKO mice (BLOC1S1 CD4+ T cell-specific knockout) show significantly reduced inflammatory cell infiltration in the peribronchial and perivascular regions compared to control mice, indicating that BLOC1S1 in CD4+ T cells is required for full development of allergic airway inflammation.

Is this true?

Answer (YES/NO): NO